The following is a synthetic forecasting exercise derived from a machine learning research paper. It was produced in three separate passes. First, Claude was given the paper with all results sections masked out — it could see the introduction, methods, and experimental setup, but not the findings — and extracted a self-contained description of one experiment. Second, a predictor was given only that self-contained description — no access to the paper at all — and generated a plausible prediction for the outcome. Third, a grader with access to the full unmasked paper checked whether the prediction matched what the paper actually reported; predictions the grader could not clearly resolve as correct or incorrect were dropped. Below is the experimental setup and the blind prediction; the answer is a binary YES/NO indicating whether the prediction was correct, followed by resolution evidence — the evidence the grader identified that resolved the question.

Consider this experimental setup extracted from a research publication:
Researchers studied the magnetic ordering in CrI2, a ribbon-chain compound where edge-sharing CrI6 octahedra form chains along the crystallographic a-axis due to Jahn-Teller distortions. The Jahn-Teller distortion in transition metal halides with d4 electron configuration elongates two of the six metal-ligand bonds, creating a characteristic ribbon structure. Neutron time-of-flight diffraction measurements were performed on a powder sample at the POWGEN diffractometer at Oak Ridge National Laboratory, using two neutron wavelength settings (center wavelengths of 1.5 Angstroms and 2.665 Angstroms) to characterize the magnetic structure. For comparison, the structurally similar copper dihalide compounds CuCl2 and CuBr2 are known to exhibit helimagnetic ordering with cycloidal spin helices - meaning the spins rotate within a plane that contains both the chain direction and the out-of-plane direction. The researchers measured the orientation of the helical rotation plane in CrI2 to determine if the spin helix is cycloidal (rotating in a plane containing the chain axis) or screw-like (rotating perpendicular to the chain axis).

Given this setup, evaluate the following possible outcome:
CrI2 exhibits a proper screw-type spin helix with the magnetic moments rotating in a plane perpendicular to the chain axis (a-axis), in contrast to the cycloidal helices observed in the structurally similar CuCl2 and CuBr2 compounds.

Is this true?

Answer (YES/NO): YES